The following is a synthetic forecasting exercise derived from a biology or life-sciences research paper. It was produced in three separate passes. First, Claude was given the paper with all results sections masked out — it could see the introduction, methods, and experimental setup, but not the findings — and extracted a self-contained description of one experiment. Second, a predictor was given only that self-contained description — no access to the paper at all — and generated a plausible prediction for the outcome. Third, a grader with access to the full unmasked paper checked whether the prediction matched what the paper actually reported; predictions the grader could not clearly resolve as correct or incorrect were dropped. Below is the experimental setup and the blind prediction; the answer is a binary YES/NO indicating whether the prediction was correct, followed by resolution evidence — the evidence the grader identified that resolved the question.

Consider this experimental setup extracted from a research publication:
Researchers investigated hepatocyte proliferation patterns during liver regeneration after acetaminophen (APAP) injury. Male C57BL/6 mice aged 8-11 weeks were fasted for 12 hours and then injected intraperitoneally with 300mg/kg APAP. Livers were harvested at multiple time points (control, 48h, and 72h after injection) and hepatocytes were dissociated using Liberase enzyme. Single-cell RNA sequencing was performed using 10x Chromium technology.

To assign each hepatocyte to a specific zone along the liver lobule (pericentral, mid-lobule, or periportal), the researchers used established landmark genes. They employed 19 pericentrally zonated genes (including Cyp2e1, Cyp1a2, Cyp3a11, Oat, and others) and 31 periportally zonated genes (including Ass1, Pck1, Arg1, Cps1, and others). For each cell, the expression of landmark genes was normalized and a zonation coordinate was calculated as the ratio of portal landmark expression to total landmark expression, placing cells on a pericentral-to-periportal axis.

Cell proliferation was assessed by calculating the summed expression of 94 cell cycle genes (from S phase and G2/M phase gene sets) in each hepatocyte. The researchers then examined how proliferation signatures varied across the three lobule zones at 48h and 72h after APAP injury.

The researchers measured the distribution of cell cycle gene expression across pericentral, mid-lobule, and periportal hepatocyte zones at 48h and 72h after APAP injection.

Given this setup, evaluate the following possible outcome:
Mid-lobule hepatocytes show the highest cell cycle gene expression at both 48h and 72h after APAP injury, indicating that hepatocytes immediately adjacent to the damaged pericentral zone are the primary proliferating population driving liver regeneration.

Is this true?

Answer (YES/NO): NO